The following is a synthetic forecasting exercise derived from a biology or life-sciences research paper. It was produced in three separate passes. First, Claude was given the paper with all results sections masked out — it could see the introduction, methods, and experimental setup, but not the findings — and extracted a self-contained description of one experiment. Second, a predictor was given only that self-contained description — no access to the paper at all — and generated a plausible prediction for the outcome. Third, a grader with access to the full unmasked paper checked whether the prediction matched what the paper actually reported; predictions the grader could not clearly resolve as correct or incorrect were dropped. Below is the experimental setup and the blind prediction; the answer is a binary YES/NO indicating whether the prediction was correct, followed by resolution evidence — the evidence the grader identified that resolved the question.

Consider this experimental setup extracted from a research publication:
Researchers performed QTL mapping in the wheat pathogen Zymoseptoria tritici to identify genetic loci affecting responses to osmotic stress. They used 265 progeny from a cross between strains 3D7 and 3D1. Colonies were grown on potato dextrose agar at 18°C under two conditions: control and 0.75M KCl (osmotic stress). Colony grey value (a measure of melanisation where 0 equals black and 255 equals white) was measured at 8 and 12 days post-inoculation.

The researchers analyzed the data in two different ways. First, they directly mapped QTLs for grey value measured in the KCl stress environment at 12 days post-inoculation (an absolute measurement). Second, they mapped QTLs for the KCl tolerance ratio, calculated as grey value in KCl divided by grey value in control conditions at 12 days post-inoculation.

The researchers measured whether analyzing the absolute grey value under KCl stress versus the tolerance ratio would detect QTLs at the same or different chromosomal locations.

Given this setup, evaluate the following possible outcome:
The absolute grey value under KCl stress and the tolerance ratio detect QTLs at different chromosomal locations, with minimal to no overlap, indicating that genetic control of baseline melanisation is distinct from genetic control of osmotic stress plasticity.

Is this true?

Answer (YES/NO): YES